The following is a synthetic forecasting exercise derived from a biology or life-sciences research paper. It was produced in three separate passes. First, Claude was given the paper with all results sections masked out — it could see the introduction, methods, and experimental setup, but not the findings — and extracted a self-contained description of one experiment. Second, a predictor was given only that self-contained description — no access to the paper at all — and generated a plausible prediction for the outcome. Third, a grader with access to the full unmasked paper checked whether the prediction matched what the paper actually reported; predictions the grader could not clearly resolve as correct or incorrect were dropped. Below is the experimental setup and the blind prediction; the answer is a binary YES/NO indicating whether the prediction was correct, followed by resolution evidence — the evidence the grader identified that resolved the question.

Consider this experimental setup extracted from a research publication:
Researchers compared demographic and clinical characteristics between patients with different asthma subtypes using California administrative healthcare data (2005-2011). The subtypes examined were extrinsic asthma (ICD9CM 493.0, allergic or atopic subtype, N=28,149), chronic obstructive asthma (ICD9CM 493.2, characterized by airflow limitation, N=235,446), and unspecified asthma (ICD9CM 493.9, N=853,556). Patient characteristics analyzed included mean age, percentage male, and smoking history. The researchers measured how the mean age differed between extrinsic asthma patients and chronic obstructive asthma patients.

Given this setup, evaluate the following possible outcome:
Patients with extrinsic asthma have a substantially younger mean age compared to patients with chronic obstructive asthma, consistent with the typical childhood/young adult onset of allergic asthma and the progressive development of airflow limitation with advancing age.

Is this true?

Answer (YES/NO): YES